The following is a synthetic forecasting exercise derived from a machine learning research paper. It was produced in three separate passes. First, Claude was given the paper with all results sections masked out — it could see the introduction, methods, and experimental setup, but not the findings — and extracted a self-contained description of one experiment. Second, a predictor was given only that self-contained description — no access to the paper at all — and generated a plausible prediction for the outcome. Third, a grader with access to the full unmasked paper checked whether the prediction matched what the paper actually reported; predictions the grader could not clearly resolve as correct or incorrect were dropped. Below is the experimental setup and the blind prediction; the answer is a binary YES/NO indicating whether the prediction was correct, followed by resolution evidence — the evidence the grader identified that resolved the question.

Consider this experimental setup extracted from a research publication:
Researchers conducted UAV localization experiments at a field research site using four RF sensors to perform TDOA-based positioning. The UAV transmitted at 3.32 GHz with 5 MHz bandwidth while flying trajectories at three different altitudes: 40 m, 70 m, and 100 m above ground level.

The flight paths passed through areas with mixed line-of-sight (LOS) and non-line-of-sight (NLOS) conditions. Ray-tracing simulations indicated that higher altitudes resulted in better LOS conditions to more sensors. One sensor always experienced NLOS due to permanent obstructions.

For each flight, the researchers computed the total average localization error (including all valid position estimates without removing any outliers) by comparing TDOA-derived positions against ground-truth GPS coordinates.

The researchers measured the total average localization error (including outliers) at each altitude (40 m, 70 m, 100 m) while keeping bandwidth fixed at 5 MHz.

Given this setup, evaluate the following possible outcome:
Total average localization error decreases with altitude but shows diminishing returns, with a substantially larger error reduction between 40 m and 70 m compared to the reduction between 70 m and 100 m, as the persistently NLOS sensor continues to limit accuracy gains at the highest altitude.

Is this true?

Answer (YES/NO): NO